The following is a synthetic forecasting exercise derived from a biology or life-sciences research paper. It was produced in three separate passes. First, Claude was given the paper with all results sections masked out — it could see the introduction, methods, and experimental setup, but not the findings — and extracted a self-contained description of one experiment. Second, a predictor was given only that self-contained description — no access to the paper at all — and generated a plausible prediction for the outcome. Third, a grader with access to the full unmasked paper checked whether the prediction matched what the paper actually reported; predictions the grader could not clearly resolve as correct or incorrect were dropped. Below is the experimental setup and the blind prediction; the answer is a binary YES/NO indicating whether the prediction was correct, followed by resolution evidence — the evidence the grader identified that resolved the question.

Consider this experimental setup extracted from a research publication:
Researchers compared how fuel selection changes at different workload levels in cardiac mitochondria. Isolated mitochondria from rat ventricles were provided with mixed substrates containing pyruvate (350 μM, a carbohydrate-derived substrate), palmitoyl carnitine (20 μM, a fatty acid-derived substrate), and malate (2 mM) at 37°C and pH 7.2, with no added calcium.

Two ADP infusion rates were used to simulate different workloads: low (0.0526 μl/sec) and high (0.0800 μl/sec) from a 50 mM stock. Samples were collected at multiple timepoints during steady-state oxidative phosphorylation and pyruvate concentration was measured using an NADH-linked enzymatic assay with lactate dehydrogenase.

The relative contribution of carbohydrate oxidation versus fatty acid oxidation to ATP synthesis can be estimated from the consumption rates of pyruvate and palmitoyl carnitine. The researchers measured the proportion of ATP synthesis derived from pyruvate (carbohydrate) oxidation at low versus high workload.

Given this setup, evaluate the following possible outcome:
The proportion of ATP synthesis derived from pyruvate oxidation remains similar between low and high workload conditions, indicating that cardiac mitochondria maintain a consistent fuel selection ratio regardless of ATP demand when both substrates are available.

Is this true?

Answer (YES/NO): YES